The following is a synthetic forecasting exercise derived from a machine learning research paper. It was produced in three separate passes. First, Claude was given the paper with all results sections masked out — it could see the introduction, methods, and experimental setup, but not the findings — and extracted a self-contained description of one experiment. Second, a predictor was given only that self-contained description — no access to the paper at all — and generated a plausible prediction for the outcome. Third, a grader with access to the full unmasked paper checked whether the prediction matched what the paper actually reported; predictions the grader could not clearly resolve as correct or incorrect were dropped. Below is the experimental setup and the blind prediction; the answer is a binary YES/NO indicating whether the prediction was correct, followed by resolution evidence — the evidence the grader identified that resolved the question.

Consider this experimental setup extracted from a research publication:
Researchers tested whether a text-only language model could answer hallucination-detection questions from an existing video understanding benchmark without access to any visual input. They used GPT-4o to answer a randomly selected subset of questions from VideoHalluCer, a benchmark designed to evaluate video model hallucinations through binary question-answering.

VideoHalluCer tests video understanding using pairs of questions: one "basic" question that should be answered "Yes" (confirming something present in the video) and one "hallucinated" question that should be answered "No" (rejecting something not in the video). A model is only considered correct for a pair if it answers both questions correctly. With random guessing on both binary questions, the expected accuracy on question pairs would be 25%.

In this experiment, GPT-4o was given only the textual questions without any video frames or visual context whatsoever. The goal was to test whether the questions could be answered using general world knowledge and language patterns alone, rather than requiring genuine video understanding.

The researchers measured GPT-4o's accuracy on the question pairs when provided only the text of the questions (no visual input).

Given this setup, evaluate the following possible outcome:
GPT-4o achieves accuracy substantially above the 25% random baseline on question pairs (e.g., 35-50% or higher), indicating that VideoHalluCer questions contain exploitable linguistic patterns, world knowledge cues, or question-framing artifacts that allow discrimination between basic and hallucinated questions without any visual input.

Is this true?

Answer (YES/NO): NO